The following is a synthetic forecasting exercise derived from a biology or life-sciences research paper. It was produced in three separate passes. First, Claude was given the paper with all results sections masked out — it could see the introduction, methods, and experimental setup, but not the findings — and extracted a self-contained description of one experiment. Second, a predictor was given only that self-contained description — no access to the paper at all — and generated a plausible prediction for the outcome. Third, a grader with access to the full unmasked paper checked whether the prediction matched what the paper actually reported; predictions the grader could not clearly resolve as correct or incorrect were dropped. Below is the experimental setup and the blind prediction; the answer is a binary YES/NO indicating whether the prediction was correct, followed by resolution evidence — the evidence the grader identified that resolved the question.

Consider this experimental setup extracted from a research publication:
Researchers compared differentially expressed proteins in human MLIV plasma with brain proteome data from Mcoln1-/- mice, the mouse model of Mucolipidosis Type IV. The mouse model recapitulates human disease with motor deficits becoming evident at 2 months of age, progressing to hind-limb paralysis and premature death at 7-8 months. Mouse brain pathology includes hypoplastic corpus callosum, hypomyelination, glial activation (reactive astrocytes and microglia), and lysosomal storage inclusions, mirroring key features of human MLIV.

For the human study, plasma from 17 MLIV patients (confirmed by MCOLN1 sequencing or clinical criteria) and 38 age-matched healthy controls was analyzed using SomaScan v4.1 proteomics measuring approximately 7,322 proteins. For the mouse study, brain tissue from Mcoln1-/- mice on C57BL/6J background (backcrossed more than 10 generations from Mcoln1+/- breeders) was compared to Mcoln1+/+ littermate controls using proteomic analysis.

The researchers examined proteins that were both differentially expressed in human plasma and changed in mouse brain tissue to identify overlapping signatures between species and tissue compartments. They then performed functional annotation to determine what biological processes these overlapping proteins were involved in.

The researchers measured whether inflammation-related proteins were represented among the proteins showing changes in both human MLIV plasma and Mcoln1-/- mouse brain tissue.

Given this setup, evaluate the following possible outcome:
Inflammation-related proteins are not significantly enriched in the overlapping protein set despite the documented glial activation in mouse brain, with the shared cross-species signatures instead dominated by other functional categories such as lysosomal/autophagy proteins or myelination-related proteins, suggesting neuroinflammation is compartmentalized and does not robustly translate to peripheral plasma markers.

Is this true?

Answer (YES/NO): YES